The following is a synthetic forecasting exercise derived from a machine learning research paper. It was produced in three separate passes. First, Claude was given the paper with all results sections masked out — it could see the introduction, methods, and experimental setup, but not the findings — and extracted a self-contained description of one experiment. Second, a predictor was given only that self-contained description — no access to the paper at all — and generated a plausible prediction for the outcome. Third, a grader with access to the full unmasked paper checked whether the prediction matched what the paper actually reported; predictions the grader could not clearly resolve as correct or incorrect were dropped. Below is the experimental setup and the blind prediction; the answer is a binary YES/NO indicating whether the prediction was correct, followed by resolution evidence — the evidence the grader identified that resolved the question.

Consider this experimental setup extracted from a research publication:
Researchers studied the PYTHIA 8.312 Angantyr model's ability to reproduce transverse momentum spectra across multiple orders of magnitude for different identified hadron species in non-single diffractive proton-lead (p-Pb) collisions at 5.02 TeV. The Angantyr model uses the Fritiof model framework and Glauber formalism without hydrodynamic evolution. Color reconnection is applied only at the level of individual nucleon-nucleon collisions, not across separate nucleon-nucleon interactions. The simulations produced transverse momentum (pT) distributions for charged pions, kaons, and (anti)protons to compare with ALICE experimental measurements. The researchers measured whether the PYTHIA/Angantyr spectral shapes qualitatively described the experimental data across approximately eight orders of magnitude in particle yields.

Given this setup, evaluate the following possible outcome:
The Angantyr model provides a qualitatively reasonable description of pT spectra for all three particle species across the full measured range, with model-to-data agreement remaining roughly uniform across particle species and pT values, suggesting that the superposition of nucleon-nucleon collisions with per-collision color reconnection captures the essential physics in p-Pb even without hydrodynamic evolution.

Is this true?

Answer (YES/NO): NO